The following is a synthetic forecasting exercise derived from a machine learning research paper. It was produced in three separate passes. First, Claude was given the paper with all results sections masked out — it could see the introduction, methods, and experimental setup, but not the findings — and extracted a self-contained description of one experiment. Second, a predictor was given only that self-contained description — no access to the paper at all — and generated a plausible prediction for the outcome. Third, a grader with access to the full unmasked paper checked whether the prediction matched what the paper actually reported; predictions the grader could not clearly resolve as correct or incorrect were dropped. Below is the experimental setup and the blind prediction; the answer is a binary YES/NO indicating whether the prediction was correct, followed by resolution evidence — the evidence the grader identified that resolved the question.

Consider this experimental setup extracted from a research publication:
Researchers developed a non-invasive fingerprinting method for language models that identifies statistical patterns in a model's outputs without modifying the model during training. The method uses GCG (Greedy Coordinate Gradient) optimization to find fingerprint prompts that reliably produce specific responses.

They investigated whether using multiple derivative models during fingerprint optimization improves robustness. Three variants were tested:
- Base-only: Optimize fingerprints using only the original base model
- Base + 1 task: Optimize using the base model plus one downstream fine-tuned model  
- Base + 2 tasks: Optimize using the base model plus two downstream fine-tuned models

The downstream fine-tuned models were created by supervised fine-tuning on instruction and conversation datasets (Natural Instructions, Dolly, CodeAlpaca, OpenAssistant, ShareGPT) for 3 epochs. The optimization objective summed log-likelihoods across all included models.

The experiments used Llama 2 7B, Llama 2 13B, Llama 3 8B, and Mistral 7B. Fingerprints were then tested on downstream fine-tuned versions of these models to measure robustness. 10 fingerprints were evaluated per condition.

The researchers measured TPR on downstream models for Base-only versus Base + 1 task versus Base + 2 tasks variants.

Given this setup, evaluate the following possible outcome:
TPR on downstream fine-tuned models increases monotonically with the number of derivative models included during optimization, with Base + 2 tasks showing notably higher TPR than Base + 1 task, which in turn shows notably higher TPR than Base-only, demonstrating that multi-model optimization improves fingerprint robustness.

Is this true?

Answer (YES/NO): NO